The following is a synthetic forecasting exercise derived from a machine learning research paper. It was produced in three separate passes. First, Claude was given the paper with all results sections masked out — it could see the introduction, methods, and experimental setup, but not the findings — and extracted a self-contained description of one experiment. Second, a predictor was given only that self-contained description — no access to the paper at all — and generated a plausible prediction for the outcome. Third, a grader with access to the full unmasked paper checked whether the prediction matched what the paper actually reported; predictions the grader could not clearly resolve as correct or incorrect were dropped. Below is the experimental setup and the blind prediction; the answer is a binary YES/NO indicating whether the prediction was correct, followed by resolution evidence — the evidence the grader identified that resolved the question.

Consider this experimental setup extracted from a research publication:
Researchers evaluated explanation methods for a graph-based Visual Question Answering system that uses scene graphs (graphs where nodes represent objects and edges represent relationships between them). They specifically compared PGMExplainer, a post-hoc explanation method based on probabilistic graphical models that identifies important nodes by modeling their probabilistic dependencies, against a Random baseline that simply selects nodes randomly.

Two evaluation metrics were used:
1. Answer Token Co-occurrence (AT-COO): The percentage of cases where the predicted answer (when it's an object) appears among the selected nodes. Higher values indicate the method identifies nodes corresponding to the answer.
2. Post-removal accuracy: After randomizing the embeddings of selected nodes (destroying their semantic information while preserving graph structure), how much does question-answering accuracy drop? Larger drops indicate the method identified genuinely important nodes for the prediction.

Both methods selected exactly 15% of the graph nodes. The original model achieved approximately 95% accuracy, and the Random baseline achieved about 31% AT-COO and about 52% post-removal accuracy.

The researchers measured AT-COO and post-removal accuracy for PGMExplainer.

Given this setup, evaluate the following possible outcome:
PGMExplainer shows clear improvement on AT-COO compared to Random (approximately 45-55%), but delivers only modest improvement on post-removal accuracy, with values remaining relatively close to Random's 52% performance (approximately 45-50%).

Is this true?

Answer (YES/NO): NO